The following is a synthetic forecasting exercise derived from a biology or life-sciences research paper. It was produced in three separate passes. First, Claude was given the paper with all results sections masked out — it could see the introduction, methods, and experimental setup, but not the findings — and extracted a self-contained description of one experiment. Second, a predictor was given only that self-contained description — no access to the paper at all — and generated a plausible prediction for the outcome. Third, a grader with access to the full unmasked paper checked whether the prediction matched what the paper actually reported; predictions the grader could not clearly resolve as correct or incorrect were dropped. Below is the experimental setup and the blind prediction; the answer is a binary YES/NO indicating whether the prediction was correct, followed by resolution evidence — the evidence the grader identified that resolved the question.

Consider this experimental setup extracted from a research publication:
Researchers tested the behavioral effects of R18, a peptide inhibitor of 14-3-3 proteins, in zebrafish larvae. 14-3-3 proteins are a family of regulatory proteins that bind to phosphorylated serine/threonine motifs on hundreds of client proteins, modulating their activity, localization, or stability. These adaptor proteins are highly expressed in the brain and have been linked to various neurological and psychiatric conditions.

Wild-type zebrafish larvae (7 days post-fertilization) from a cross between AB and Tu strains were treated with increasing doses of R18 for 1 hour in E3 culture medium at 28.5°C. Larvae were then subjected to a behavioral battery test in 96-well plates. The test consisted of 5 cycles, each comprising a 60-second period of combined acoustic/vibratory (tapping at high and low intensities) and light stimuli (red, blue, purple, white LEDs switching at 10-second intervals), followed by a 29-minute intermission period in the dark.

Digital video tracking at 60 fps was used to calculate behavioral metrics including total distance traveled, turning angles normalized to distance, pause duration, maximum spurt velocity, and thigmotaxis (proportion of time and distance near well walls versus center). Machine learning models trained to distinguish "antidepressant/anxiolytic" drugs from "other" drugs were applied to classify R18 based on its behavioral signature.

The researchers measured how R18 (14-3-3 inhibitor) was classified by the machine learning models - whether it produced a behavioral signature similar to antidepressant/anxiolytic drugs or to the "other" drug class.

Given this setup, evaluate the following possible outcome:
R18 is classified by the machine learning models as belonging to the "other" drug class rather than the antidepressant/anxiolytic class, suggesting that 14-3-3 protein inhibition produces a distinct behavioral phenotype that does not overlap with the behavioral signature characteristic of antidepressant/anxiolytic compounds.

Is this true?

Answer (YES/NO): NO